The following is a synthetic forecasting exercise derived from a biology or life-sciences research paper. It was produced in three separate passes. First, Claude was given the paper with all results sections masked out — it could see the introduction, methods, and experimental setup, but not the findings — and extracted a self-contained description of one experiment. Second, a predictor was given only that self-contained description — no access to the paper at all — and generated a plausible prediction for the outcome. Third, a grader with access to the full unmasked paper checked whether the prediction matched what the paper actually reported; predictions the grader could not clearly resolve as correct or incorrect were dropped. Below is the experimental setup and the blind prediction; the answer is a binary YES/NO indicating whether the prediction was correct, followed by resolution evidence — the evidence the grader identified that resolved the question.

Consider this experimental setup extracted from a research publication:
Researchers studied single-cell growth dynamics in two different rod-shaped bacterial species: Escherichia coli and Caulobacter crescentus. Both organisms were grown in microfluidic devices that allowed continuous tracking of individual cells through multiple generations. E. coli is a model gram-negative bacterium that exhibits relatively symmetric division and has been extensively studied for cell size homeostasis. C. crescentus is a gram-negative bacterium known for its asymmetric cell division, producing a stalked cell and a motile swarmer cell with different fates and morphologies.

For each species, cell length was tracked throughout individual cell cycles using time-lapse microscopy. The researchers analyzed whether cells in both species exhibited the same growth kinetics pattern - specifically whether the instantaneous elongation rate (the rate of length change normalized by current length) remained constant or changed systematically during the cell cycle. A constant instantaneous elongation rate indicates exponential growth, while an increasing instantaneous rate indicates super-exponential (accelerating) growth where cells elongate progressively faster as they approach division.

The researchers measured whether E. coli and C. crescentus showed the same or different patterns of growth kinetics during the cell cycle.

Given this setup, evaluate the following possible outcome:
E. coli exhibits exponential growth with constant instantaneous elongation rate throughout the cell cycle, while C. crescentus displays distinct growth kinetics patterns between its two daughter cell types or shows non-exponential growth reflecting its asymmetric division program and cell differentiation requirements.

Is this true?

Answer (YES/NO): NO